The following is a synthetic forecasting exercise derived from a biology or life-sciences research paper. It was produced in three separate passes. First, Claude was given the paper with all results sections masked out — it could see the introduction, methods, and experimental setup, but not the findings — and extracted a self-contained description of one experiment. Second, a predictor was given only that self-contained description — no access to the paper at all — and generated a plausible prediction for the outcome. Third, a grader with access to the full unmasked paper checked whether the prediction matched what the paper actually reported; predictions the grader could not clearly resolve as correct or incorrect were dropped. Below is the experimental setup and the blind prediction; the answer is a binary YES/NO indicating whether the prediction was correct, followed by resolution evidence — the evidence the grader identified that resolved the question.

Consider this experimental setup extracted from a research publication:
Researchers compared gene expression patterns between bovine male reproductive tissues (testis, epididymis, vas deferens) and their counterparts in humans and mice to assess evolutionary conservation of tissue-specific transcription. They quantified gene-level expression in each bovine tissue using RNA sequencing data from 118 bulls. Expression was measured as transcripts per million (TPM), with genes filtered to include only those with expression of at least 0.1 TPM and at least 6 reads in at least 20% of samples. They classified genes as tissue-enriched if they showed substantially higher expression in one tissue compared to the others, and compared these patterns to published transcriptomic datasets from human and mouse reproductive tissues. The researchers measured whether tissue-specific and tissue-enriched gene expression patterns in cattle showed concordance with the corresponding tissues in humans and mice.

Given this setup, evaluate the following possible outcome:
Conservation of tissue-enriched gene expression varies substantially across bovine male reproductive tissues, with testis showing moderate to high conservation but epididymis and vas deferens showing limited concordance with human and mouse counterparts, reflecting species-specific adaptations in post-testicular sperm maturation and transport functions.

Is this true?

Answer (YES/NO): NO